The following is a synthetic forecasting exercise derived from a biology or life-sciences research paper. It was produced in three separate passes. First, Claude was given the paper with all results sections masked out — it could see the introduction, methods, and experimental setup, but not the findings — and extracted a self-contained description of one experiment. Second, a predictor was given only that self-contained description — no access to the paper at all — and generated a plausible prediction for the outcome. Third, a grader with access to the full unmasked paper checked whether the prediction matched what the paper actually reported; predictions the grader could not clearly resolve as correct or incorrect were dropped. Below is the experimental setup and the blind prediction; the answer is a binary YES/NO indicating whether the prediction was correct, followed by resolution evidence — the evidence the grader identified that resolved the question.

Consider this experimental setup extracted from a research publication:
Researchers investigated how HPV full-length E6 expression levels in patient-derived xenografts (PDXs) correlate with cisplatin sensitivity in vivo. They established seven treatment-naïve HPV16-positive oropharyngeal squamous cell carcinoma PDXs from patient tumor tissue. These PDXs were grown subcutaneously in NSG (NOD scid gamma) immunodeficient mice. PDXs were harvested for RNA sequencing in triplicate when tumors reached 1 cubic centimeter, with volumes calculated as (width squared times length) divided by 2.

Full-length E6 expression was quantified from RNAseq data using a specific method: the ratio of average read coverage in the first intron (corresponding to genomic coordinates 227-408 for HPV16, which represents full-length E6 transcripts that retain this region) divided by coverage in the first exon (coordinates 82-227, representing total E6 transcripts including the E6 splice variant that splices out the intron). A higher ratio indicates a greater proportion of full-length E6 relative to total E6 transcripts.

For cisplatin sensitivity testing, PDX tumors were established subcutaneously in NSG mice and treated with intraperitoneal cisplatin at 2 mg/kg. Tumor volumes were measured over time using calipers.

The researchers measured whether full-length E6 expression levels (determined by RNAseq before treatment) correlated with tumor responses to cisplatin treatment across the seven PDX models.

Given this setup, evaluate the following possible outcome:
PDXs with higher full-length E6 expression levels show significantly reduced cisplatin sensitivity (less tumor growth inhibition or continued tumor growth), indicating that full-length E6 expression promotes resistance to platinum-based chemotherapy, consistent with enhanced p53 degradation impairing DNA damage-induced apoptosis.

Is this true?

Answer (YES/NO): NO